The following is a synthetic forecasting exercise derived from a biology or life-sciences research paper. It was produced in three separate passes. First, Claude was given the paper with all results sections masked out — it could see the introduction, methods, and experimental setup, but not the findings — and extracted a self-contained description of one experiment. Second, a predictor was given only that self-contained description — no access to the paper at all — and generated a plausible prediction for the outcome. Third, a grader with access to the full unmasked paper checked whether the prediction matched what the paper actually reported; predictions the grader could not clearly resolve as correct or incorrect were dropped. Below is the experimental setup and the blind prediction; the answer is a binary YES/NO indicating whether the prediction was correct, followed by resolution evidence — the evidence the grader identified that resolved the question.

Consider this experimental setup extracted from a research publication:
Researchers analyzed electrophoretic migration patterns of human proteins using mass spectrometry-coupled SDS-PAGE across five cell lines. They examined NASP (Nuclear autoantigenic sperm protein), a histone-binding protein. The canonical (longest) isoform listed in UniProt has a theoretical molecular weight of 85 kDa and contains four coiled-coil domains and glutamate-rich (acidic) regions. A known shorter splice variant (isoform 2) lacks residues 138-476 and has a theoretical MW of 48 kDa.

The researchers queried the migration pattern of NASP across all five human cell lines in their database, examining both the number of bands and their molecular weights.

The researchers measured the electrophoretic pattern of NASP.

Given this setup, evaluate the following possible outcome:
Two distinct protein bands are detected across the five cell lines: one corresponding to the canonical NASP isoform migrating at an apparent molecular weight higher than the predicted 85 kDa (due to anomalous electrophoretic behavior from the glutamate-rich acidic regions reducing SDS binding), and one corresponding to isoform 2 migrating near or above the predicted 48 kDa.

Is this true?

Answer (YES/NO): YES